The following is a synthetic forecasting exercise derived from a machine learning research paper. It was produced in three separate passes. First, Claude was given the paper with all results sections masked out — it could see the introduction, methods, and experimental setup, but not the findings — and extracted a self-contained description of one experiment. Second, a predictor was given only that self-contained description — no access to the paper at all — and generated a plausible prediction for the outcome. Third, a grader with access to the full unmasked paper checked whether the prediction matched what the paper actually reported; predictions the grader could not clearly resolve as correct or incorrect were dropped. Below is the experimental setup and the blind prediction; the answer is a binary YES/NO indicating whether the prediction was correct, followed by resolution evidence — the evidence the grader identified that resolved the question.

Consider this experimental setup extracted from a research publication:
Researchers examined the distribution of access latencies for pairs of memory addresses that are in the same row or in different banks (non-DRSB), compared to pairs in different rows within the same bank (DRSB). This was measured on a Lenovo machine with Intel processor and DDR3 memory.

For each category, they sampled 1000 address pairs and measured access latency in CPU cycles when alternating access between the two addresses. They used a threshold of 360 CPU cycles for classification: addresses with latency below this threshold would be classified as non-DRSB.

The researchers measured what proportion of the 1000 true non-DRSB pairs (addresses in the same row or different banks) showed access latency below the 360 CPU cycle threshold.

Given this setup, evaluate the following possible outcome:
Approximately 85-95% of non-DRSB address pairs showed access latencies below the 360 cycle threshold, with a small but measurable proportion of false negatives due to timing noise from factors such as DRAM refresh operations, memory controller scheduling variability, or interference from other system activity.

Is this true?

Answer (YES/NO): NO